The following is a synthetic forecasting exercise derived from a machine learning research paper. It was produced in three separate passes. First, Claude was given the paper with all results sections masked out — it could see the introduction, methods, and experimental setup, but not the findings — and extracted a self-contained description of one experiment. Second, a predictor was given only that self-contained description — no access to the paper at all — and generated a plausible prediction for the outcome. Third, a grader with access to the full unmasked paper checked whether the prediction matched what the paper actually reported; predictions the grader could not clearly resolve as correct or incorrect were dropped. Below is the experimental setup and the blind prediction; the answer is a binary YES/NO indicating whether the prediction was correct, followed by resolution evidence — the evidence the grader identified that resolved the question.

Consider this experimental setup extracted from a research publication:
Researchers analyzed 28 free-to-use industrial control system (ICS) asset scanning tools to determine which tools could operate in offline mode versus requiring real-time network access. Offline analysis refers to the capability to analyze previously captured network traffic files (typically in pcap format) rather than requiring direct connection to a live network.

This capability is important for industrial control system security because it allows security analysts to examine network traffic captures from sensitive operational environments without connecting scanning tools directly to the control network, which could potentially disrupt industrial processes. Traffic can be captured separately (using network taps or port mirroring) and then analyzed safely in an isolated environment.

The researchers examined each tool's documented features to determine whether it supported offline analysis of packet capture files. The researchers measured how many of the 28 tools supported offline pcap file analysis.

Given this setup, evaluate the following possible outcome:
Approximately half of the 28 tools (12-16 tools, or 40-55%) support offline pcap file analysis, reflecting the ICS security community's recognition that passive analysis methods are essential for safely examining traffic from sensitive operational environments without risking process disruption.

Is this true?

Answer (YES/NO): NO